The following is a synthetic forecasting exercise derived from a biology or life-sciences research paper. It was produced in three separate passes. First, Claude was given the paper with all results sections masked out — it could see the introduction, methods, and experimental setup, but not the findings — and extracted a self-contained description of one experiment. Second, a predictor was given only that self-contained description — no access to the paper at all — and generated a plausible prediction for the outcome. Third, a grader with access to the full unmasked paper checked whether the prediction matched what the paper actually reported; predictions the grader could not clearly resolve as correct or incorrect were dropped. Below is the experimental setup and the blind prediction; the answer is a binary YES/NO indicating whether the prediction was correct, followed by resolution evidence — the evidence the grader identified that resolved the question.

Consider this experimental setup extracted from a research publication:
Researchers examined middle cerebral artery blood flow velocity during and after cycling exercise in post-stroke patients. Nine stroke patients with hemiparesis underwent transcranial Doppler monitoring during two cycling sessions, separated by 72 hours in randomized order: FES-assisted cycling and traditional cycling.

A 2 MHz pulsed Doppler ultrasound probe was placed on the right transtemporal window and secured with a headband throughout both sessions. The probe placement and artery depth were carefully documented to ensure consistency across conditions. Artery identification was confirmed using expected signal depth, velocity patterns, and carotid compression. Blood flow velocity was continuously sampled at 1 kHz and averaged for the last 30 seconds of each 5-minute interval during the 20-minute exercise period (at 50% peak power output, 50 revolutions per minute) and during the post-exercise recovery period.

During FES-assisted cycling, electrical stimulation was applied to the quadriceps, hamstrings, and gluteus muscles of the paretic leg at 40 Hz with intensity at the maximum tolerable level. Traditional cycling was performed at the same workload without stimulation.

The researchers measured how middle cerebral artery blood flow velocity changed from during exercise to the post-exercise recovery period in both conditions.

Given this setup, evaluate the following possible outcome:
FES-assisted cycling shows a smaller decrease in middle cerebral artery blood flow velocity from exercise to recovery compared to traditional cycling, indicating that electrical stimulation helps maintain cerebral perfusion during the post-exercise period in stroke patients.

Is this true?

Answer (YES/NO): NO